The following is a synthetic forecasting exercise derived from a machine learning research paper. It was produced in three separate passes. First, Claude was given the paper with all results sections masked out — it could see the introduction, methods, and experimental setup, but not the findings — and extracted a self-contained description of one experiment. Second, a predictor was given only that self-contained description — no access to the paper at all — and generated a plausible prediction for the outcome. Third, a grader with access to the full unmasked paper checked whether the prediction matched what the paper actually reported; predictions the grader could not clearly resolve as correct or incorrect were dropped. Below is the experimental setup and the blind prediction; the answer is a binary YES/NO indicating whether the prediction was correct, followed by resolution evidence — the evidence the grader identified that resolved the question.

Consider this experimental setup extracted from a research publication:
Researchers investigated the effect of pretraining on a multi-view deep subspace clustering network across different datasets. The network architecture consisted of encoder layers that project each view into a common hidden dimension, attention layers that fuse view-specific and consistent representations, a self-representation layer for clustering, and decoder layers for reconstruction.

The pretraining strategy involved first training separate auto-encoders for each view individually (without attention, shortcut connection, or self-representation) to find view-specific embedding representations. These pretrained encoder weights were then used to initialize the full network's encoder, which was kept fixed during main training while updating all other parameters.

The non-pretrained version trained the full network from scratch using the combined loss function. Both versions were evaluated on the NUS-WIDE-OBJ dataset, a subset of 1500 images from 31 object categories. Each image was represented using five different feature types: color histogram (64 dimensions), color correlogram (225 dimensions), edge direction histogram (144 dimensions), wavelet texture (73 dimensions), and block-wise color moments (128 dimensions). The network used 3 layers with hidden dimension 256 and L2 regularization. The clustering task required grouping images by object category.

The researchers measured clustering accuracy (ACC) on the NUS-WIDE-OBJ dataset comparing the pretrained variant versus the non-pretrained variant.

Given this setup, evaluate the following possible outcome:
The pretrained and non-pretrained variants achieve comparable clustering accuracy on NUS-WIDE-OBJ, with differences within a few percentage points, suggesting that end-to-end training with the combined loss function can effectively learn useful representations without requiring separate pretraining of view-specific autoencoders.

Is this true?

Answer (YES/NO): YES